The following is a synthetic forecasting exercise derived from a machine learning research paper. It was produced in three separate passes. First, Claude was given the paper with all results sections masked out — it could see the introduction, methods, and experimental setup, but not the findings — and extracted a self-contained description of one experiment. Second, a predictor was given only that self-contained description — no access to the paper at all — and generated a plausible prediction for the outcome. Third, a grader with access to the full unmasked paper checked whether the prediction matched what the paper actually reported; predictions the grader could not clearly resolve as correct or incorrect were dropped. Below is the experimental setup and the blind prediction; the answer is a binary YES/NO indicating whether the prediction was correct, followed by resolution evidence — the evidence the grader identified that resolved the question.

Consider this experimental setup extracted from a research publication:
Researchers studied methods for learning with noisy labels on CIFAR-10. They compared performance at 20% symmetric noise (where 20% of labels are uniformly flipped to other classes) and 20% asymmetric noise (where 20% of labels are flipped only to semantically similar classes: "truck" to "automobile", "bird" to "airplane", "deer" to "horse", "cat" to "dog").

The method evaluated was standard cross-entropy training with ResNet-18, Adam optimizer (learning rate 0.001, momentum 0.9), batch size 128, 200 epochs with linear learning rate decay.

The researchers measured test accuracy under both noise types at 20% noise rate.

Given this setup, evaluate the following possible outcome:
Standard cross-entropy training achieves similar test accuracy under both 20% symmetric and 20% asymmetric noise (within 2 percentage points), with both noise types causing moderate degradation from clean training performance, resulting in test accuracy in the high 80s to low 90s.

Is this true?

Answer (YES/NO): NO